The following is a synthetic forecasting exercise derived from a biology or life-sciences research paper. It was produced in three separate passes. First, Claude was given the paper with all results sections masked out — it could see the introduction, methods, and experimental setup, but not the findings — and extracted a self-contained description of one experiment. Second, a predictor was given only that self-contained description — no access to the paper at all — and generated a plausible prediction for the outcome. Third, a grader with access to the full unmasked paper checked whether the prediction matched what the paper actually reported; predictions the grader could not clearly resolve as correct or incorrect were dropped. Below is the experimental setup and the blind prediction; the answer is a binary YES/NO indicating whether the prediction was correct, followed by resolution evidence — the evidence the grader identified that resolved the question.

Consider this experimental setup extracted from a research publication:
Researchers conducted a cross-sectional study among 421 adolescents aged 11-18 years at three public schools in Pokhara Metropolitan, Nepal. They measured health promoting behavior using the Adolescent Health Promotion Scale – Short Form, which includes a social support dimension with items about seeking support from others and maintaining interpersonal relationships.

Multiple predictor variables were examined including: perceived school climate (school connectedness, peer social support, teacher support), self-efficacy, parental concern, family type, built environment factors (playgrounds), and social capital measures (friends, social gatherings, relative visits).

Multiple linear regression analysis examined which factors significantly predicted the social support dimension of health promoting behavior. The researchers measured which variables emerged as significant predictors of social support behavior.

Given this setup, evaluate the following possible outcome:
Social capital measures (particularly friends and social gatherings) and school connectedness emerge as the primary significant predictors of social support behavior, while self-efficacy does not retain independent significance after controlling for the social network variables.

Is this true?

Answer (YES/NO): NO